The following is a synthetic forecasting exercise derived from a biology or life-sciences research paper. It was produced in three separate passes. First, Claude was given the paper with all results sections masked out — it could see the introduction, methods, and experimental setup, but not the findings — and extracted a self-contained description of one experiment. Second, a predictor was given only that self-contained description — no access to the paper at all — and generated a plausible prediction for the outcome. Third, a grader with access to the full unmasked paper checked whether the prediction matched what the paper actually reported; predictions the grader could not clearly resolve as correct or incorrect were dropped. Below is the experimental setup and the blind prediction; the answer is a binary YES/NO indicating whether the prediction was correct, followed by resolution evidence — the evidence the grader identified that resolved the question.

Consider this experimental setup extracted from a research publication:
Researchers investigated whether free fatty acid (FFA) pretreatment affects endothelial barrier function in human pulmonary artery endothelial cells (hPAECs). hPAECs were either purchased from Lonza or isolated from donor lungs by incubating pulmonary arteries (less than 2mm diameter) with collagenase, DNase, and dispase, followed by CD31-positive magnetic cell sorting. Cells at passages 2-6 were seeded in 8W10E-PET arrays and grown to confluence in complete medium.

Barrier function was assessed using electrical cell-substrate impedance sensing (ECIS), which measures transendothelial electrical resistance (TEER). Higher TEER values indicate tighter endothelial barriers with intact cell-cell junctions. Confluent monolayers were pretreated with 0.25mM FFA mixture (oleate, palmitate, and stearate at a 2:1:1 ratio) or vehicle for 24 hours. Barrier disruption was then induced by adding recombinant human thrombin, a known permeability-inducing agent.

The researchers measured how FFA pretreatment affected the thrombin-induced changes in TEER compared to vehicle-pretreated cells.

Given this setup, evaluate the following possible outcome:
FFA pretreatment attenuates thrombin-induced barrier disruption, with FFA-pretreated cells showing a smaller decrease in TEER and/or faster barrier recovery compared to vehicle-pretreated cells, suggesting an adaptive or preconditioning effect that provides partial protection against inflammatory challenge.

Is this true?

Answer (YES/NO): NO